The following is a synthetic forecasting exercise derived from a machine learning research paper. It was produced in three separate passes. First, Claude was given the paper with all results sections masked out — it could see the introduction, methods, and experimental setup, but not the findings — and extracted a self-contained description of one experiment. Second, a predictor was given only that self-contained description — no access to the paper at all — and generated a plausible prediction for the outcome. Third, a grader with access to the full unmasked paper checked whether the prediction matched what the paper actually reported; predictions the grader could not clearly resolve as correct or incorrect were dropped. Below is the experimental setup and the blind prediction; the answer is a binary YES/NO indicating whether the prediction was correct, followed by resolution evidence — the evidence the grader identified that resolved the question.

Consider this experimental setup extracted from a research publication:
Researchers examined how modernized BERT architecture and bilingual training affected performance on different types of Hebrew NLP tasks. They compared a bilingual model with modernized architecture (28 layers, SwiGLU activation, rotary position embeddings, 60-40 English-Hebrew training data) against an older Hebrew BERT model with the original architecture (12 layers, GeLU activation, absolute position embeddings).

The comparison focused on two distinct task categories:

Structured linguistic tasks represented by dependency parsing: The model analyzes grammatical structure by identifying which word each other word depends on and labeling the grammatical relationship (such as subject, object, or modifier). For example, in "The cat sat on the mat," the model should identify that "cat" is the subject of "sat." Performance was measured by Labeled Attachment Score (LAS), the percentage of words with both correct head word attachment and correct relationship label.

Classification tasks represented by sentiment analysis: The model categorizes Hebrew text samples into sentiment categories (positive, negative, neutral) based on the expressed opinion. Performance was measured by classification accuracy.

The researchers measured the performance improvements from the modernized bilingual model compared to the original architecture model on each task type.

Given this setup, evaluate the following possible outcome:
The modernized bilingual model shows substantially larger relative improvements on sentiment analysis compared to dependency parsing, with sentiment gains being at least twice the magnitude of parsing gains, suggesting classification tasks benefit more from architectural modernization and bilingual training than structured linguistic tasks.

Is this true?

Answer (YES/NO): NO